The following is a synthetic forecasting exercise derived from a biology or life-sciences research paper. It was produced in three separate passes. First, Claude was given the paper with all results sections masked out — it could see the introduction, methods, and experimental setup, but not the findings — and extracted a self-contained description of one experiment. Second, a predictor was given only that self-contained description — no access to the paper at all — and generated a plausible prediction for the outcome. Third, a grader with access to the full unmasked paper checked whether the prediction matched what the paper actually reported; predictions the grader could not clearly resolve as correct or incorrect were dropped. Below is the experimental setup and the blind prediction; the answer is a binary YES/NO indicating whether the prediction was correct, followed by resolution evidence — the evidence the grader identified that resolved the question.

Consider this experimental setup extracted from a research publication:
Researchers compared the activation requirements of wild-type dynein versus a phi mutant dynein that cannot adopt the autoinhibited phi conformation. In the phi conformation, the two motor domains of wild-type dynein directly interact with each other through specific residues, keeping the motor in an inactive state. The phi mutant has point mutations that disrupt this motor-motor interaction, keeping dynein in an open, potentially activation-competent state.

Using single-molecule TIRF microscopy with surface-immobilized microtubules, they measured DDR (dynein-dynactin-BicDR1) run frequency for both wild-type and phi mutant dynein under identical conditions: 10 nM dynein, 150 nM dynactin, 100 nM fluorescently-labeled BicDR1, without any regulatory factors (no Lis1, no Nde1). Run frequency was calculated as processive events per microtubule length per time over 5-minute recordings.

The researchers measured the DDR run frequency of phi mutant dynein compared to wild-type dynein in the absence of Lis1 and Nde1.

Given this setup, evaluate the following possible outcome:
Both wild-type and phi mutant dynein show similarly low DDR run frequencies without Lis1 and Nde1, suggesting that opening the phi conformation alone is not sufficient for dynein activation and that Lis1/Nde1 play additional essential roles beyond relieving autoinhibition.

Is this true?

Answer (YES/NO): NO